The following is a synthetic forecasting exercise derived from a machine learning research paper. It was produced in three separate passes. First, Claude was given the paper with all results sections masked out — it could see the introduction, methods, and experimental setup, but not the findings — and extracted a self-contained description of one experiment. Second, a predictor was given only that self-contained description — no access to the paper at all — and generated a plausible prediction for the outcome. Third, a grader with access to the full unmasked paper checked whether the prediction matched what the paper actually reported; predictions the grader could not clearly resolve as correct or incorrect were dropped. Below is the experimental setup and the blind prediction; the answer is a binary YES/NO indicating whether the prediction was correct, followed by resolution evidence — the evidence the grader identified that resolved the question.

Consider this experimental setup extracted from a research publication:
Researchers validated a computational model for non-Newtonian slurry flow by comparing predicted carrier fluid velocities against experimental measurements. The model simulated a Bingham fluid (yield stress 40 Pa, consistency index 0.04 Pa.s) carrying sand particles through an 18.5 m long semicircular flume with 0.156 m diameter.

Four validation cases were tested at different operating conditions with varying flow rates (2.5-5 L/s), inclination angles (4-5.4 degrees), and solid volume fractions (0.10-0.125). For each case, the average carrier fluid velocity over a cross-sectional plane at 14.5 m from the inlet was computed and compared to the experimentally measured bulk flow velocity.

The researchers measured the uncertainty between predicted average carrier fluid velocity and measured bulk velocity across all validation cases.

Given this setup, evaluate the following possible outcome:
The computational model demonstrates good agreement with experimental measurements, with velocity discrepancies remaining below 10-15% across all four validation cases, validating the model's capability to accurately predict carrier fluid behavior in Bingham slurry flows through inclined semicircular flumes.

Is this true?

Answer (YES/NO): YES